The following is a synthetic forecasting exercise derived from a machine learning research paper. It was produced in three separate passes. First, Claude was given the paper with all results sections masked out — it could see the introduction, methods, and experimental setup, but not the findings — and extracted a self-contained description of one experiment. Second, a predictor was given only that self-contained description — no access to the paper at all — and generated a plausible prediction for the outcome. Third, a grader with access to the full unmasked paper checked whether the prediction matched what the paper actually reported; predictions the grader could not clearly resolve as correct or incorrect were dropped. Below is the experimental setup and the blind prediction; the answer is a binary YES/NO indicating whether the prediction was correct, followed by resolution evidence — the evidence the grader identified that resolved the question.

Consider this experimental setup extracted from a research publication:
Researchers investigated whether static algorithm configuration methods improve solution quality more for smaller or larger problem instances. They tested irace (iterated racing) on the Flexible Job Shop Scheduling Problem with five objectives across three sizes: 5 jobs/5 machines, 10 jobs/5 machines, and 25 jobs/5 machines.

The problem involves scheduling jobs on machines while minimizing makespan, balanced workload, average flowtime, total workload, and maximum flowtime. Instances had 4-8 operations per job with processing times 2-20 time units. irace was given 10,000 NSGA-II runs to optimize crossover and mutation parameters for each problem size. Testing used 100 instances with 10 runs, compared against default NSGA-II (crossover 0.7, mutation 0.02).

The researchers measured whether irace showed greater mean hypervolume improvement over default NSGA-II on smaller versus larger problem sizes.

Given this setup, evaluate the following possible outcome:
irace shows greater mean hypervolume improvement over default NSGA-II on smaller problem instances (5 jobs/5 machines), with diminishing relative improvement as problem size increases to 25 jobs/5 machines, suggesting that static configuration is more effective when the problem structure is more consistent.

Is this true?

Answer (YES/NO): NO